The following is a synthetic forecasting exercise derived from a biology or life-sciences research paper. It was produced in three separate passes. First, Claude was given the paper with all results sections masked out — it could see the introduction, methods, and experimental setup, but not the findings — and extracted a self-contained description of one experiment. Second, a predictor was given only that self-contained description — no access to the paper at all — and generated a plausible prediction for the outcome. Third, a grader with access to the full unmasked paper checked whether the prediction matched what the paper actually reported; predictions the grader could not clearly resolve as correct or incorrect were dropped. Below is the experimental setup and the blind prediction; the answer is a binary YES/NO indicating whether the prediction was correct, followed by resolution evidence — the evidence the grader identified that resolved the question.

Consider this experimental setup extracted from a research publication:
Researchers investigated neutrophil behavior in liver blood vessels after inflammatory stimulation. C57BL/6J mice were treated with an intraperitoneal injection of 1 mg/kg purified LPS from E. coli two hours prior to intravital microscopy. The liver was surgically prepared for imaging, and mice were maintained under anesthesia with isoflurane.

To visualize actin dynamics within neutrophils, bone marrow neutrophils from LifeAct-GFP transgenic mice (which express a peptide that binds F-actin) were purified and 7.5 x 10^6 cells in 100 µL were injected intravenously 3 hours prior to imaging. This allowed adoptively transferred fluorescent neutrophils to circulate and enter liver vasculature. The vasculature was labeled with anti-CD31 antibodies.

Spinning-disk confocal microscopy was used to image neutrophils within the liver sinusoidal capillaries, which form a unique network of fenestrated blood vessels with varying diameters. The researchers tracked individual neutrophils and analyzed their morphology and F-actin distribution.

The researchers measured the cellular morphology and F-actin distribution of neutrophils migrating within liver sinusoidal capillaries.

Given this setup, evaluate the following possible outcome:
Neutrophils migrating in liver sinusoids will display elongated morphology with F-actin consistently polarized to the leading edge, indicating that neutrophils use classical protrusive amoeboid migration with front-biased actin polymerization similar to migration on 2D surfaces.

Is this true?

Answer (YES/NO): NO